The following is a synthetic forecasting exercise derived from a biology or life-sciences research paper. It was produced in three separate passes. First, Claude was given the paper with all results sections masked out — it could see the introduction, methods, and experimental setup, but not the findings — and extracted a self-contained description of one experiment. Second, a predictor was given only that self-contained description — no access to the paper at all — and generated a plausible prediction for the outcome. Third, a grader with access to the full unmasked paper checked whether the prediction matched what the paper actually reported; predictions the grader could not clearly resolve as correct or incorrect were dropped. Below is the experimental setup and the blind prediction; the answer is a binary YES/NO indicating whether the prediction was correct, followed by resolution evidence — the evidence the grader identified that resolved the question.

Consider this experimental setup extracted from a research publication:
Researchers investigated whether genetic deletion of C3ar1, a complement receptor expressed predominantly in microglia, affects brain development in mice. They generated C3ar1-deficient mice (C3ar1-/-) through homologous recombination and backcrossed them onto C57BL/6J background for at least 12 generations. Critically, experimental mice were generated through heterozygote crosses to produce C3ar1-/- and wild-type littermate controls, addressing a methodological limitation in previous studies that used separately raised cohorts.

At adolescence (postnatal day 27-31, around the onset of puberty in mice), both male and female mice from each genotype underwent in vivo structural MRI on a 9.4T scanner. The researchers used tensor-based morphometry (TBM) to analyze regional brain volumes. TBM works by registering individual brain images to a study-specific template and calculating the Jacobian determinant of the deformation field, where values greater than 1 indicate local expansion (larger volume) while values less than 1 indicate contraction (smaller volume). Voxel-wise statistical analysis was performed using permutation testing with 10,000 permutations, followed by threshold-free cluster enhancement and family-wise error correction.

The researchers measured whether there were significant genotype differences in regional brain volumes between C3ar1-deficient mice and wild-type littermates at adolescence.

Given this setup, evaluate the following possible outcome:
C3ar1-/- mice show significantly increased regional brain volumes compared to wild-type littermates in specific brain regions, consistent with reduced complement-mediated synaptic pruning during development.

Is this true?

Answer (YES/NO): NO